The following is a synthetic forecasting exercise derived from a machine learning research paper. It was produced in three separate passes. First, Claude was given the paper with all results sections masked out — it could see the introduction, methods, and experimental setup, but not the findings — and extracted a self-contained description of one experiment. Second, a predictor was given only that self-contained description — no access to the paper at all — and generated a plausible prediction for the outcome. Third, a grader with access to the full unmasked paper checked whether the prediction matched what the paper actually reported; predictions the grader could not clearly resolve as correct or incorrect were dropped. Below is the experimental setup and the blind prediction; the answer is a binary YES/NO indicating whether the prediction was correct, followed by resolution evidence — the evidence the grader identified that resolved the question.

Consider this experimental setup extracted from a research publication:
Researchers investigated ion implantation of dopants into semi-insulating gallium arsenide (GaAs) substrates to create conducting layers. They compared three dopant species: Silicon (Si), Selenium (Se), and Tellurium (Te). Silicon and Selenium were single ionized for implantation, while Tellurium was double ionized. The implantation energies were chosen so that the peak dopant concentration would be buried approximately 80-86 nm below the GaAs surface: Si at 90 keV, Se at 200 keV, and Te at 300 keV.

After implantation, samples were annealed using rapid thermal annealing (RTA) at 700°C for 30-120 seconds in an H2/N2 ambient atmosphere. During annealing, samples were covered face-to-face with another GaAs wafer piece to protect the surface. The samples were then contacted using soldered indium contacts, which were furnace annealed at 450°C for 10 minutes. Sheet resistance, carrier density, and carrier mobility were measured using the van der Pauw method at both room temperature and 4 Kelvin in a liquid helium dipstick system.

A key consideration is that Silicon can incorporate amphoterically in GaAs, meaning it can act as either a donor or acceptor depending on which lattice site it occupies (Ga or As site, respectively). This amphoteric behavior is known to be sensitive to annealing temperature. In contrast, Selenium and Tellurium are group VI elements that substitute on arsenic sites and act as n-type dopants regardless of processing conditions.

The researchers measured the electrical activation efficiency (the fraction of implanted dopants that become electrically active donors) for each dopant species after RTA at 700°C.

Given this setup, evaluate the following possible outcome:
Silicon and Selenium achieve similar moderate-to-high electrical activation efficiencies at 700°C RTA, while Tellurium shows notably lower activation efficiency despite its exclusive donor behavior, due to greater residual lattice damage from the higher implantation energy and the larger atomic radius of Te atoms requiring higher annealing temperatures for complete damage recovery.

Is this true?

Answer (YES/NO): NO